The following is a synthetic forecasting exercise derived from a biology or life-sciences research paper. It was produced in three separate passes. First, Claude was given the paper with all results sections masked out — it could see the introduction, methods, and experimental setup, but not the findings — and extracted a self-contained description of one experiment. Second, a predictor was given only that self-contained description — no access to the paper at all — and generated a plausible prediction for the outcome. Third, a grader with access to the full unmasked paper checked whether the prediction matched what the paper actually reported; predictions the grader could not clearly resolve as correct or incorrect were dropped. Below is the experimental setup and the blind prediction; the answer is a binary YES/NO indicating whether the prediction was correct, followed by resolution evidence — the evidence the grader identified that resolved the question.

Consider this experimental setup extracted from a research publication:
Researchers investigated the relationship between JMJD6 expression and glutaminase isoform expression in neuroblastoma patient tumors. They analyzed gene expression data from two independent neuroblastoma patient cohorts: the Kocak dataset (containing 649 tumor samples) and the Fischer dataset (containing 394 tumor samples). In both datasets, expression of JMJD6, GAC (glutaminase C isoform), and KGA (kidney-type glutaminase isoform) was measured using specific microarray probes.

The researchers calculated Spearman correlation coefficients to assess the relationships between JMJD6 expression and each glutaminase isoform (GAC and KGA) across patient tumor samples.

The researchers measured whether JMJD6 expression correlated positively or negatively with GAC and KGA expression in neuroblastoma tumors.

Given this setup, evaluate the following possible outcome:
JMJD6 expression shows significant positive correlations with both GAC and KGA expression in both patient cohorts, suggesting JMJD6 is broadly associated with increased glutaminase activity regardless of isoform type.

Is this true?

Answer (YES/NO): NO